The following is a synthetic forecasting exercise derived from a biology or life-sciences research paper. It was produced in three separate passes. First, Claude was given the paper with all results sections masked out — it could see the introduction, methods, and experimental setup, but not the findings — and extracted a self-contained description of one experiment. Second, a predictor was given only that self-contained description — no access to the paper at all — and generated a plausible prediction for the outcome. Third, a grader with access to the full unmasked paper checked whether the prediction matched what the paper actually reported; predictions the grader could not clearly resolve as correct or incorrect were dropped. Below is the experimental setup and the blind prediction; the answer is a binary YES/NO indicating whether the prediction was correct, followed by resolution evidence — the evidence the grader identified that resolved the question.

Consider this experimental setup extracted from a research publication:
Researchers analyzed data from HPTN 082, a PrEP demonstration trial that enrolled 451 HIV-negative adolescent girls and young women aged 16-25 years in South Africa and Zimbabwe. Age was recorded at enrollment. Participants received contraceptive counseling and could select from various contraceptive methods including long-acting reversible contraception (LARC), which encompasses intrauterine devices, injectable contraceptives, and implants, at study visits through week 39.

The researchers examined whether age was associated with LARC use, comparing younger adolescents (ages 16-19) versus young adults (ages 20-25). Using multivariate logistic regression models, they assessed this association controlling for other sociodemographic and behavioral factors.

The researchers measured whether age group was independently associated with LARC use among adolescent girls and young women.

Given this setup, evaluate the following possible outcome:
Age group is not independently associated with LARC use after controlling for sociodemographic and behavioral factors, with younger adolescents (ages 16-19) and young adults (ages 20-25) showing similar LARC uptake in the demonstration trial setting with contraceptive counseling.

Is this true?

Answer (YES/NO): YES